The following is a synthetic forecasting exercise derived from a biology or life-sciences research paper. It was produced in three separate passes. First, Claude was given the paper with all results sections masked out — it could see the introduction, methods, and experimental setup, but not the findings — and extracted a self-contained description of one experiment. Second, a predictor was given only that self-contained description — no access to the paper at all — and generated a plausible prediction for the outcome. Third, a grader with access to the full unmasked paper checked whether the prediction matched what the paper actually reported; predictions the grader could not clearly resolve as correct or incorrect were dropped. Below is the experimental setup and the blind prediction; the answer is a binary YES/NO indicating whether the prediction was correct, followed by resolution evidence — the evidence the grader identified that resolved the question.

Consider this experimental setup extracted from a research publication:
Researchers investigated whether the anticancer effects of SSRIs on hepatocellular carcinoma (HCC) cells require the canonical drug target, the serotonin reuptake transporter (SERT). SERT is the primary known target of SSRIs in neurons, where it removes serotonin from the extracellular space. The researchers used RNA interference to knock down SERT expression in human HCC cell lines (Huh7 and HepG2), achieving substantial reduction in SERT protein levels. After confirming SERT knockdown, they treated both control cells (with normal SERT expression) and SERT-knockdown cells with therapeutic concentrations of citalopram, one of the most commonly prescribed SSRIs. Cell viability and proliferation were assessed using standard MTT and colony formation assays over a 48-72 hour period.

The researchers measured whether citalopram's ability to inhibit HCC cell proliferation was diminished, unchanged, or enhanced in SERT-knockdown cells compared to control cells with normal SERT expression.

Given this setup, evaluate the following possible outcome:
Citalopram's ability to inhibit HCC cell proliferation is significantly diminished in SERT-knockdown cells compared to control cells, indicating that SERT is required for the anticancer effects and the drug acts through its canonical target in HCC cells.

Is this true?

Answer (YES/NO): NO